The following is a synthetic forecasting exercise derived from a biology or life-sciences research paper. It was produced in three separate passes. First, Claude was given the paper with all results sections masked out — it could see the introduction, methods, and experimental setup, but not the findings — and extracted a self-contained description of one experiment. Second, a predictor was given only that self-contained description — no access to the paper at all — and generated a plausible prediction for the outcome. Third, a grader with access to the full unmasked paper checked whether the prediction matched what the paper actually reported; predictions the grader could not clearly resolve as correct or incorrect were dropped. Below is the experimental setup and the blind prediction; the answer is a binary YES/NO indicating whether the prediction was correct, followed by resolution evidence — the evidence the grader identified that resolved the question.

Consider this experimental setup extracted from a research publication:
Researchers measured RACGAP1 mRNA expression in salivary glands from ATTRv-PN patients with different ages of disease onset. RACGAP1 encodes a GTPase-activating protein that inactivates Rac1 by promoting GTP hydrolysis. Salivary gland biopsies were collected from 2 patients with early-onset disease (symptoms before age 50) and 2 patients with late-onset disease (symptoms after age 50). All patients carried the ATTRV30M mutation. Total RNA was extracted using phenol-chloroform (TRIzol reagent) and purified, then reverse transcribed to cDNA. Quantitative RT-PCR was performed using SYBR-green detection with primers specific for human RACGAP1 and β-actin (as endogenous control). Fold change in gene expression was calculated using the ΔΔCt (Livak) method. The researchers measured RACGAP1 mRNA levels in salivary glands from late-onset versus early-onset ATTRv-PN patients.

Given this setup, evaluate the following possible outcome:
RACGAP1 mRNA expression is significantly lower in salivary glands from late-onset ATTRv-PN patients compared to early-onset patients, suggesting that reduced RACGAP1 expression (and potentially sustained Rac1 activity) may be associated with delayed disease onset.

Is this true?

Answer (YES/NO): NO